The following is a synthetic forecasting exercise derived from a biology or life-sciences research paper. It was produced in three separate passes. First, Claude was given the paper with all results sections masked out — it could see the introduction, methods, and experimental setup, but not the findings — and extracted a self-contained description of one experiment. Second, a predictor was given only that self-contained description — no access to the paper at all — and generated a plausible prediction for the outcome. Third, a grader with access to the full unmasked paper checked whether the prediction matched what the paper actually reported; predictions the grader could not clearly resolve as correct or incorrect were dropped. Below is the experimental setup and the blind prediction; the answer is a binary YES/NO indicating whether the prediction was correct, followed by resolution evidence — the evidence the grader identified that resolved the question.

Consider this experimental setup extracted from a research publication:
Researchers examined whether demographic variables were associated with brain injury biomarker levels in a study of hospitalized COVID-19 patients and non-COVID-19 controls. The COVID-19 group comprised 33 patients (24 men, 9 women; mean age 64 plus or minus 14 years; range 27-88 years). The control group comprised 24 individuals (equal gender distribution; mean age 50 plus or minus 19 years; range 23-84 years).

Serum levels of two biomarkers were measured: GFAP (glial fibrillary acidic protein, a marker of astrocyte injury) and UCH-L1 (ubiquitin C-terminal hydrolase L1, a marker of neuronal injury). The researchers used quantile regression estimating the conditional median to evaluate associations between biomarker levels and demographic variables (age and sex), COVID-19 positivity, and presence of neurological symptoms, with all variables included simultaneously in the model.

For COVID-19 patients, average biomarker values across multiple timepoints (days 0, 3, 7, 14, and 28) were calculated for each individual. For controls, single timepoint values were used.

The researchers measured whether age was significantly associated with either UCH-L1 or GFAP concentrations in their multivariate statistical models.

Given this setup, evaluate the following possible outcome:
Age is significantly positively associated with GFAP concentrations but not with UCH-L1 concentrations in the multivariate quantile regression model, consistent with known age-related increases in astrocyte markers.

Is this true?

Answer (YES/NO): NO